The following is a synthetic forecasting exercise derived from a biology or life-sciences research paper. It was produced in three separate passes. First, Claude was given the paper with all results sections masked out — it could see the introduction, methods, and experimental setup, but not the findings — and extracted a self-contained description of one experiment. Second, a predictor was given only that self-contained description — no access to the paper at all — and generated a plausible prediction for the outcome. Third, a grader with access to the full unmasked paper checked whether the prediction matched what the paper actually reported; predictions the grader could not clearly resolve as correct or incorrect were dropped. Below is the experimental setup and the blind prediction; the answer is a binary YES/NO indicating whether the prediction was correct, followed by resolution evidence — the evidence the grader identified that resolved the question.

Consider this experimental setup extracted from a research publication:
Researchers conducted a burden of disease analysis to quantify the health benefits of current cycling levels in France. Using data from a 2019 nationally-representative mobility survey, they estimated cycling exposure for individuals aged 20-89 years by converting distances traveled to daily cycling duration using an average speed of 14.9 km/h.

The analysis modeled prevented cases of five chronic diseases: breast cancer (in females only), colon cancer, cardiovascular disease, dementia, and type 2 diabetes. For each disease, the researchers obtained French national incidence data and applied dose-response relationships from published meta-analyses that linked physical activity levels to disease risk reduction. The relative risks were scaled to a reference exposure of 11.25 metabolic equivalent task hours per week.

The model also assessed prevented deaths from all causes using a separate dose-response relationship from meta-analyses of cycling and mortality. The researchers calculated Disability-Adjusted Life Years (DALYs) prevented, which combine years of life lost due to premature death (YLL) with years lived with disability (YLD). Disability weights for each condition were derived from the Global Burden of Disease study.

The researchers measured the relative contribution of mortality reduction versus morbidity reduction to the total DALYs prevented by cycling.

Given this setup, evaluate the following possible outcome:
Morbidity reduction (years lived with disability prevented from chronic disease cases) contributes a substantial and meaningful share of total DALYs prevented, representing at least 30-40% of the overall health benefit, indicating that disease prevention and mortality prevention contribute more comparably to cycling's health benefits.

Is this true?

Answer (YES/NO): NO